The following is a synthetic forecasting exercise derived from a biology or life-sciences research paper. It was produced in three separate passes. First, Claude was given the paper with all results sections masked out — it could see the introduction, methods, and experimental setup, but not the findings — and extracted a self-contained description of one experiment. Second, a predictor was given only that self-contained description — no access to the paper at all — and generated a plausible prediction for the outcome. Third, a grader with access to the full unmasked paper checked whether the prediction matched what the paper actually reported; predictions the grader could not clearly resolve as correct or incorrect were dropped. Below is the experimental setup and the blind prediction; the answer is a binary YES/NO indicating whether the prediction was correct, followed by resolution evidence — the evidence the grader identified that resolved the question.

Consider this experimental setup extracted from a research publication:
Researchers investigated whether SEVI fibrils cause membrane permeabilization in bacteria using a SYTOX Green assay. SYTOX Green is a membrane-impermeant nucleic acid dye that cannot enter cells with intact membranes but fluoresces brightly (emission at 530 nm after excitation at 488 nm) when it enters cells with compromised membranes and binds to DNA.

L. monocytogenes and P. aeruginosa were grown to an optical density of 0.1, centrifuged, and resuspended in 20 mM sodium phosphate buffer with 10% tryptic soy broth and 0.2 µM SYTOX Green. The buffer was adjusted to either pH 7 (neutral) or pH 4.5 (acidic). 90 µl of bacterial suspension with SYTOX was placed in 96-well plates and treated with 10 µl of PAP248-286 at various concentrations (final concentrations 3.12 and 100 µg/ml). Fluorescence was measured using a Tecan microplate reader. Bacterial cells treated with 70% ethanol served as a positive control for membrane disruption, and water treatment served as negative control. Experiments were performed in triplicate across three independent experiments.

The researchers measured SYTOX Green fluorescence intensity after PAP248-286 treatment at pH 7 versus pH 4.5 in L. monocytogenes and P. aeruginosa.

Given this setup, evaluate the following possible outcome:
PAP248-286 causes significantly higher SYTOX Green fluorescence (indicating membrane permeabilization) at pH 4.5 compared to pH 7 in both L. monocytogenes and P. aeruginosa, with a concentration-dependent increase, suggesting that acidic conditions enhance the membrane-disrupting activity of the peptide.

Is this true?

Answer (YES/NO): NO